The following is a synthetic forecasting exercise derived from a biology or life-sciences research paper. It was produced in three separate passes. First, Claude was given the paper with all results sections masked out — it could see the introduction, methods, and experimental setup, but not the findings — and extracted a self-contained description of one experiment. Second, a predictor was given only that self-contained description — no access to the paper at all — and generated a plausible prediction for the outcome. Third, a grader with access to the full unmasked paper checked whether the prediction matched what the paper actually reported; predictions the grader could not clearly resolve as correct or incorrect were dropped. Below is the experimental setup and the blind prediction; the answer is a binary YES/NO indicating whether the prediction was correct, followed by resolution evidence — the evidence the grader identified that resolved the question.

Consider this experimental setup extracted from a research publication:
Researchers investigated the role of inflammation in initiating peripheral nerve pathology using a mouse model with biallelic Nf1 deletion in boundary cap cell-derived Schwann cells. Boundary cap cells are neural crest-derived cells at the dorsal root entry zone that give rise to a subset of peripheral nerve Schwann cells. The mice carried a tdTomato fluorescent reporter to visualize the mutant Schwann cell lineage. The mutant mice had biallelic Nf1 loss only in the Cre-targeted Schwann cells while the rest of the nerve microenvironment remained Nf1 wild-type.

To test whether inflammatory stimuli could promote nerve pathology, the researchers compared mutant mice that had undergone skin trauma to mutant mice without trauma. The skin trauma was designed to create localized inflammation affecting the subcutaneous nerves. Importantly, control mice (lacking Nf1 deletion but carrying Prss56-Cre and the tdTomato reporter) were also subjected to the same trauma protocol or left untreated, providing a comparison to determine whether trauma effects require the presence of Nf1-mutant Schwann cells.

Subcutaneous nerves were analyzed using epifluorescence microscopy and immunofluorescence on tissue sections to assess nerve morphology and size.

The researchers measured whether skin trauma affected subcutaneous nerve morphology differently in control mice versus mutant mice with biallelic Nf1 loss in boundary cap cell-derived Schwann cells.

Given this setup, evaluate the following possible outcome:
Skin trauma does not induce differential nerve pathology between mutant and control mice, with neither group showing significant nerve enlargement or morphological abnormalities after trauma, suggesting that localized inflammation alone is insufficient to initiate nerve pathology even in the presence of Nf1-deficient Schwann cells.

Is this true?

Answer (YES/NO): NO